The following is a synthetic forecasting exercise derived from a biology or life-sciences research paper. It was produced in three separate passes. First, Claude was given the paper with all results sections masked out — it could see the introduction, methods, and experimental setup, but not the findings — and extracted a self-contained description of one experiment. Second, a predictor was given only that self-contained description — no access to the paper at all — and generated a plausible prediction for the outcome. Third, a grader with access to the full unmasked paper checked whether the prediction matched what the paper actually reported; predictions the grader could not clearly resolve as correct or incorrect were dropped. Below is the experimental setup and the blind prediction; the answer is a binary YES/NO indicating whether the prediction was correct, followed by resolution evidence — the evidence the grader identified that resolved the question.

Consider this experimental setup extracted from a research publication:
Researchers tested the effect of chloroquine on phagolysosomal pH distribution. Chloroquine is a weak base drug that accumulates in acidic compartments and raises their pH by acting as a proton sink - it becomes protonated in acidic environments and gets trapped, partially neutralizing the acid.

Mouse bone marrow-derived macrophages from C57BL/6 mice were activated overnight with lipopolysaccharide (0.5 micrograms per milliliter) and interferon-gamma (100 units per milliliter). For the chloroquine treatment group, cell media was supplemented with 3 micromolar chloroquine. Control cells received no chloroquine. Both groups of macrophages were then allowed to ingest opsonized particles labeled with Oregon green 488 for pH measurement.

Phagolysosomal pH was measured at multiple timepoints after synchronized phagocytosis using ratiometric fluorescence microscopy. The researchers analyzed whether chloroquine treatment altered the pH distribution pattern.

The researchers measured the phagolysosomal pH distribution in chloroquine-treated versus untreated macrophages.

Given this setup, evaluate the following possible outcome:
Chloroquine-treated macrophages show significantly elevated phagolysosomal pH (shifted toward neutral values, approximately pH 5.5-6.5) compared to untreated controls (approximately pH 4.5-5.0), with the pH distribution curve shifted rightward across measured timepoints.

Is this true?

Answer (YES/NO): YES